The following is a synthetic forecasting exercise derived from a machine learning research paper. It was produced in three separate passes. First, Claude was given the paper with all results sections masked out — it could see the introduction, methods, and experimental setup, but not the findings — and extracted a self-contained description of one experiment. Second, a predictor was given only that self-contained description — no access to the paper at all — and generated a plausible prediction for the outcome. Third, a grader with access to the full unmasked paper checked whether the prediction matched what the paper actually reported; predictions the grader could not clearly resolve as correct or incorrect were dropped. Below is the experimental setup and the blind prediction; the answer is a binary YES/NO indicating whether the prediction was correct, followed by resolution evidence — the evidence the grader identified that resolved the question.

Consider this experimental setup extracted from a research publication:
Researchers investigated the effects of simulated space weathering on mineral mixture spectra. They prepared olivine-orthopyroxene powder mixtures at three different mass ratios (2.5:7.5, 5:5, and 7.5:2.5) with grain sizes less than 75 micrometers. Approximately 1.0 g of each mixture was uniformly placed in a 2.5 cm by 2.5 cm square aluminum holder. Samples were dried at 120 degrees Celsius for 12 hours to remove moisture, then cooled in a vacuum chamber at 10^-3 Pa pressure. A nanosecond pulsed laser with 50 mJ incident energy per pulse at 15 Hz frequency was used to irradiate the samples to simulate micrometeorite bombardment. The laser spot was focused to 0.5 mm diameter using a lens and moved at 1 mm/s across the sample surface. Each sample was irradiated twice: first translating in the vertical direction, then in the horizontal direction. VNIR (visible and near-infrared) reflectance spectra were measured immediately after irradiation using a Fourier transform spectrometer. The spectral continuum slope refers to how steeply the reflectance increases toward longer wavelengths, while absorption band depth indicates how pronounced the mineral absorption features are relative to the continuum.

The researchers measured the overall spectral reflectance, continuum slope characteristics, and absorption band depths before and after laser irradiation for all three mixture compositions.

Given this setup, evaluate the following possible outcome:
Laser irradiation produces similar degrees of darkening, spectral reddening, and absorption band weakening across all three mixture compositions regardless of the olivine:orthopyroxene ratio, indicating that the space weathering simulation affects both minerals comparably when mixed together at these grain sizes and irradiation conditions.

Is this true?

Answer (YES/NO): NO